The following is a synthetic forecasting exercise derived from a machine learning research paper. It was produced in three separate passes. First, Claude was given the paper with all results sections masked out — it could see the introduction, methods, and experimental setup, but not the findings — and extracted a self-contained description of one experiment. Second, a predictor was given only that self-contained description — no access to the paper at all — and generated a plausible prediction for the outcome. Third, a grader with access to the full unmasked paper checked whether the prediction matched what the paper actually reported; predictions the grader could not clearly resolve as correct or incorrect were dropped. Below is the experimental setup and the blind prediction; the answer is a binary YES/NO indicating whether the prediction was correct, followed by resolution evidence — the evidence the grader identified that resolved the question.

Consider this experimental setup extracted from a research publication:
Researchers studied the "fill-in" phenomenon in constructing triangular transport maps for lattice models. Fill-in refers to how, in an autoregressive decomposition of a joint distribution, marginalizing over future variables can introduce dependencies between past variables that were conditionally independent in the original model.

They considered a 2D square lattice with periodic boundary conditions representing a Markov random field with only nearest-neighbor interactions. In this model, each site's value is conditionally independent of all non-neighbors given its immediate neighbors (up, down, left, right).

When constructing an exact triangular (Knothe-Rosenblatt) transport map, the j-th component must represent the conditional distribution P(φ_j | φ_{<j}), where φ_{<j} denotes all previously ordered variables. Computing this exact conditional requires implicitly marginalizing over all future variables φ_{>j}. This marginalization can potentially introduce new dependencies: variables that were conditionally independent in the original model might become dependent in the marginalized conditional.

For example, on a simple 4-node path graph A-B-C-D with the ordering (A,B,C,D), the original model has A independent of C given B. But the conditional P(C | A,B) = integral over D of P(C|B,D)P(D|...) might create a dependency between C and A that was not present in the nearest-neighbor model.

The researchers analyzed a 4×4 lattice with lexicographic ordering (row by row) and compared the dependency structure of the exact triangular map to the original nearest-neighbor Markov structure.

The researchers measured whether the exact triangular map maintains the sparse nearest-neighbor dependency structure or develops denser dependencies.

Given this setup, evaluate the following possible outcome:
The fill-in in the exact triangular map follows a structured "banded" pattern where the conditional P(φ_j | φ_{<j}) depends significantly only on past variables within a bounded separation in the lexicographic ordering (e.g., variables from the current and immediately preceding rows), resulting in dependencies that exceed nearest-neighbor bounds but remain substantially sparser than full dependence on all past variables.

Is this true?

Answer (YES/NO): NO